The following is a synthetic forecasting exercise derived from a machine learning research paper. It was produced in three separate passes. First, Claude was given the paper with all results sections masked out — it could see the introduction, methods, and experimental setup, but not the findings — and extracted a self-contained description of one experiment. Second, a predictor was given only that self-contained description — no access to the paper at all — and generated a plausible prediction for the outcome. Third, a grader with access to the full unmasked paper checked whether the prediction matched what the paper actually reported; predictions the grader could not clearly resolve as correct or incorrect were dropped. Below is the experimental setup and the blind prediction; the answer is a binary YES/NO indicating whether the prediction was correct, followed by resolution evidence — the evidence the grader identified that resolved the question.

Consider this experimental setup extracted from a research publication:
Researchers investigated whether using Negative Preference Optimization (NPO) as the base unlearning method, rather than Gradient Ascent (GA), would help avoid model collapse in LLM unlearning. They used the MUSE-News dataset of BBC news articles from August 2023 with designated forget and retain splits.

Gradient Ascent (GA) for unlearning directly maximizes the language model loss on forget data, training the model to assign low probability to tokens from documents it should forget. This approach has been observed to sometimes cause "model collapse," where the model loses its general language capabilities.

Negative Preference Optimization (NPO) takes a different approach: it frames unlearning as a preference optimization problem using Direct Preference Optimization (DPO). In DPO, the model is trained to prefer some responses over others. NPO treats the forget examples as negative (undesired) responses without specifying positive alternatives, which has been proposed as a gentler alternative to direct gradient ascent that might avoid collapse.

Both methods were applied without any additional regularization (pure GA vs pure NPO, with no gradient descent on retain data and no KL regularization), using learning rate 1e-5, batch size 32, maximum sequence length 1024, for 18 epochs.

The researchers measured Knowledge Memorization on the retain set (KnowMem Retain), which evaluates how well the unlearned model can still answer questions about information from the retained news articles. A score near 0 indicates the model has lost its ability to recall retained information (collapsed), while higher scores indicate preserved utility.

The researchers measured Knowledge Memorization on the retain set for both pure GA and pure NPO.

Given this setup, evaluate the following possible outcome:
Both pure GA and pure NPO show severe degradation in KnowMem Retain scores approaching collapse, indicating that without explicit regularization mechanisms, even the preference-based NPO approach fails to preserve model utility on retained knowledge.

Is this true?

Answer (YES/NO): YES